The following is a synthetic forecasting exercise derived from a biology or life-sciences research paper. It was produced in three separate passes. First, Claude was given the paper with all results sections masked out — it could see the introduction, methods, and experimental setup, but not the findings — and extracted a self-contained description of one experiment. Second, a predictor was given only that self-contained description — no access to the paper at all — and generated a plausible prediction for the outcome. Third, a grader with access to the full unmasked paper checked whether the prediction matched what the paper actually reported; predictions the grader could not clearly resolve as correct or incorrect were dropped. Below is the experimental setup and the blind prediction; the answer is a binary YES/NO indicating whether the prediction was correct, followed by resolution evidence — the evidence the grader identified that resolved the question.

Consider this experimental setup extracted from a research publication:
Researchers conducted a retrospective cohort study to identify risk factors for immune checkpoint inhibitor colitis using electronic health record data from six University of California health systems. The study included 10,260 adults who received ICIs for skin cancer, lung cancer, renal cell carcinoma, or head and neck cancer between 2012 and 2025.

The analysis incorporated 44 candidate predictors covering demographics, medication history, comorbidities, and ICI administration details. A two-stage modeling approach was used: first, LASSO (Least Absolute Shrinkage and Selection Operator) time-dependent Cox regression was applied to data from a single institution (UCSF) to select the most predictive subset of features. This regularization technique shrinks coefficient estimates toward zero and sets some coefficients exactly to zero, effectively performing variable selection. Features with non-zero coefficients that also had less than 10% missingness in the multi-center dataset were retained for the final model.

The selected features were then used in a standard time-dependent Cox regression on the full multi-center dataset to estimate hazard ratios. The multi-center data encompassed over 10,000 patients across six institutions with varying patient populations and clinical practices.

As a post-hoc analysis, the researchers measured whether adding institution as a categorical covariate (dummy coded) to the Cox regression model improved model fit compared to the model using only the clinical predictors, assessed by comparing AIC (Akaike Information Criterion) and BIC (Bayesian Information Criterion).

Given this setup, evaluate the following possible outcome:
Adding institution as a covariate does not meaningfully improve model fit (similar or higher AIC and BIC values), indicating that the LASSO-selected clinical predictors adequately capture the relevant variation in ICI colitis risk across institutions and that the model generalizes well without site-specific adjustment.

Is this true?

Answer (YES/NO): YES